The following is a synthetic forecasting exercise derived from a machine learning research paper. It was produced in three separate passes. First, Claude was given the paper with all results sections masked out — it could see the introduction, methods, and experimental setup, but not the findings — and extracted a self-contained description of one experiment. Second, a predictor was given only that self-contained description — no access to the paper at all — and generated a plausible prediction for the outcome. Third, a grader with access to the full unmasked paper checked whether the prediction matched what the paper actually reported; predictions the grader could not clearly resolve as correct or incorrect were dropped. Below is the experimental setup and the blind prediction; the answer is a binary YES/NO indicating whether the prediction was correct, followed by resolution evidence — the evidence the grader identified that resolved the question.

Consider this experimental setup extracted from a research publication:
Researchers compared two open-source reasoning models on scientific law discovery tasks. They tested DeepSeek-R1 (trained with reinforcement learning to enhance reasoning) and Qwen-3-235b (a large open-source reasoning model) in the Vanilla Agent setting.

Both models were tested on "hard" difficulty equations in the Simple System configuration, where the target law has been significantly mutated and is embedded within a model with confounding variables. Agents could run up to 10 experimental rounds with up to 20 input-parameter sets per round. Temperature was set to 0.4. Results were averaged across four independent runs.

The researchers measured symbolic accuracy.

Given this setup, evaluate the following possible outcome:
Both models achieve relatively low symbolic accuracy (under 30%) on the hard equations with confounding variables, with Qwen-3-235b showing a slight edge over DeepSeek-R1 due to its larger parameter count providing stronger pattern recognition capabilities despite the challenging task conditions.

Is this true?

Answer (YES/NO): NO